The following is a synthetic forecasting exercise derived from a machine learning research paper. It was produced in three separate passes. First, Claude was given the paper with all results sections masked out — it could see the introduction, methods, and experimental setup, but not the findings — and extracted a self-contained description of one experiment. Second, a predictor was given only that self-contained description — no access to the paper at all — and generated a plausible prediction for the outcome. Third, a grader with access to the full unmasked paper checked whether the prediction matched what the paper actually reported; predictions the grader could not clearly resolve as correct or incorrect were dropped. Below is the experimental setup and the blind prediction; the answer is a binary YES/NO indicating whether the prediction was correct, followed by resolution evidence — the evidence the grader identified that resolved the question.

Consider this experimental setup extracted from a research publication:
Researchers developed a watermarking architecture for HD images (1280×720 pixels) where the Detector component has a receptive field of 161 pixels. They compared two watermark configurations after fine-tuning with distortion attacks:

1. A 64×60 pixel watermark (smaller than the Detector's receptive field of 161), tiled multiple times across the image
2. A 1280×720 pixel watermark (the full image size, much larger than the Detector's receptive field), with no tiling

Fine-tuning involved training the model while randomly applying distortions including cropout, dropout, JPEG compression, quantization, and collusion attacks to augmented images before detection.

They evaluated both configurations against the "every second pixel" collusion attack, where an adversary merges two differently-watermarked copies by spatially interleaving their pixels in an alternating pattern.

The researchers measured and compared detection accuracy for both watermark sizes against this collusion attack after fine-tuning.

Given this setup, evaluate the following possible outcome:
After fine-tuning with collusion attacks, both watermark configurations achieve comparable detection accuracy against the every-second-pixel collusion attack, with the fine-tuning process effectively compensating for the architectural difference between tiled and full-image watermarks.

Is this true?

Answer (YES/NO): NO